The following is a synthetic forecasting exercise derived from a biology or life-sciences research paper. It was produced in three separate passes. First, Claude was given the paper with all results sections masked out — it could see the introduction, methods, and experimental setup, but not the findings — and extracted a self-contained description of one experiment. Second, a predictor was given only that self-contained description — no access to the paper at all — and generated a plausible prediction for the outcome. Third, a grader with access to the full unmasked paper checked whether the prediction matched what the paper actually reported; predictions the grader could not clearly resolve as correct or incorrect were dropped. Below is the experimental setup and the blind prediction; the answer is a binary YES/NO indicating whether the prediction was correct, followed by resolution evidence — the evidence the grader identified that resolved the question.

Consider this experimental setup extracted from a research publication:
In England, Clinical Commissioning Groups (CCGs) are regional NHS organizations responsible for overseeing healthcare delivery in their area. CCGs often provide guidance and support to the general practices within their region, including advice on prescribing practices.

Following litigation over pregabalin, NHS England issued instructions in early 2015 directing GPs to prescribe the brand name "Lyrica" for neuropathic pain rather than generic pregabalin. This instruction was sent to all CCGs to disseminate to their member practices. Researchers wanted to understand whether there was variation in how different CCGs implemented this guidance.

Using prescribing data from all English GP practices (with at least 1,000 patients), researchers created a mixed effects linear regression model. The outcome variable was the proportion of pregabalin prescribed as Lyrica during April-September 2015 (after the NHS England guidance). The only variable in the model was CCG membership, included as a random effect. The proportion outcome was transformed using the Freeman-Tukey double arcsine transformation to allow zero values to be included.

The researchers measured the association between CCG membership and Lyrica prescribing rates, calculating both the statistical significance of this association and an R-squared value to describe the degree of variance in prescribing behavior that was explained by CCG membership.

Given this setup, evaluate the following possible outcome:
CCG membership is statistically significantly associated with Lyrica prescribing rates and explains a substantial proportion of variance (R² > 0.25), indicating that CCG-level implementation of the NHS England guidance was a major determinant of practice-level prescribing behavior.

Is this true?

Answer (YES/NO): YES